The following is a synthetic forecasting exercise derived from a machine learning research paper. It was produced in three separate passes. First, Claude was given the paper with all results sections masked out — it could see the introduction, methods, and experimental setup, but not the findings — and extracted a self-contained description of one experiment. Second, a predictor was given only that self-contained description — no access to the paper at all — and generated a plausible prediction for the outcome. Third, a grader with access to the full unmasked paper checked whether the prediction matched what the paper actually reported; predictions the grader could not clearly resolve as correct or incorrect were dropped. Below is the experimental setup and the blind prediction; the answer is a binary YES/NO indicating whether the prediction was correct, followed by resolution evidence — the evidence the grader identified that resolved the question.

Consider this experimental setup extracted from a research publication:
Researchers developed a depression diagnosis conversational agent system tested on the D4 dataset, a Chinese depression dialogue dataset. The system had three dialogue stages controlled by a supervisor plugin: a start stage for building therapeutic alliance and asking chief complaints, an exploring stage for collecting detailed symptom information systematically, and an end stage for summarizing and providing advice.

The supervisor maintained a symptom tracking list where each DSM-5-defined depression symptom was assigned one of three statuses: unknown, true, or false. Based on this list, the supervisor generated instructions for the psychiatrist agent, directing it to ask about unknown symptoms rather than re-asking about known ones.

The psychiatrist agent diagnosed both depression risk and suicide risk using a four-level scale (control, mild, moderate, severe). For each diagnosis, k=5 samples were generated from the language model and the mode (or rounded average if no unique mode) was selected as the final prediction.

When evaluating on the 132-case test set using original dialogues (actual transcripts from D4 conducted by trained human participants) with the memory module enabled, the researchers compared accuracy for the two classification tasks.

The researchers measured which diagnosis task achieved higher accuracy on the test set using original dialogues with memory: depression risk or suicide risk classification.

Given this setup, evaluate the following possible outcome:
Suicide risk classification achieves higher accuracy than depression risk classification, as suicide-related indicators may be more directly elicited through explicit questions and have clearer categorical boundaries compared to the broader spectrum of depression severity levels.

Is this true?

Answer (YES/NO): NO